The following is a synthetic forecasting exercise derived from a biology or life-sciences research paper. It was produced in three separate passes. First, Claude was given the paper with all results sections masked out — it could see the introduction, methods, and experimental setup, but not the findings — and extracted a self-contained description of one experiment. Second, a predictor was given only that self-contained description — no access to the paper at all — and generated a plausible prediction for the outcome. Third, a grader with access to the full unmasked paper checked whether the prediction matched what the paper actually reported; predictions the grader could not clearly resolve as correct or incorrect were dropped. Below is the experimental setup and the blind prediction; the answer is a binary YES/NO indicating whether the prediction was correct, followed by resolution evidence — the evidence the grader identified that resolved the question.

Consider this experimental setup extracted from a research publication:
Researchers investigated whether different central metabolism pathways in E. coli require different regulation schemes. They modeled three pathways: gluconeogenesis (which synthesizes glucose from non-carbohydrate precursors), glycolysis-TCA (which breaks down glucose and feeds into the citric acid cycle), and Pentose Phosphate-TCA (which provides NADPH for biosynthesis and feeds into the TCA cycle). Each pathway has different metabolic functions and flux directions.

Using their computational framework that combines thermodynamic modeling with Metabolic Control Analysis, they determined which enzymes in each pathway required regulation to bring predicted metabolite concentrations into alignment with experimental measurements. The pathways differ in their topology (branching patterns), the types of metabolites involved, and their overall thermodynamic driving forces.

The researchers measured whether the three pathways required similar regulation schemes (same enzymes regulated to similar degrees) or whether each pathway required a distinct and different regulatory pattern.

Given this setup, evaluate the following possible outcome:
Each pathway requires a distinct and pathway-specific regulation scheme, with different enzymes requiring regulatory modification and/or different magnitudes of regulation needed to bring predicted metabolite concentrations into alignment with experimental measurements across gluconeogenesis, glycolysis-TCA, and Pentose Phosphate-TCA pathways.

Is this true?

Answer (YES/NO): YES